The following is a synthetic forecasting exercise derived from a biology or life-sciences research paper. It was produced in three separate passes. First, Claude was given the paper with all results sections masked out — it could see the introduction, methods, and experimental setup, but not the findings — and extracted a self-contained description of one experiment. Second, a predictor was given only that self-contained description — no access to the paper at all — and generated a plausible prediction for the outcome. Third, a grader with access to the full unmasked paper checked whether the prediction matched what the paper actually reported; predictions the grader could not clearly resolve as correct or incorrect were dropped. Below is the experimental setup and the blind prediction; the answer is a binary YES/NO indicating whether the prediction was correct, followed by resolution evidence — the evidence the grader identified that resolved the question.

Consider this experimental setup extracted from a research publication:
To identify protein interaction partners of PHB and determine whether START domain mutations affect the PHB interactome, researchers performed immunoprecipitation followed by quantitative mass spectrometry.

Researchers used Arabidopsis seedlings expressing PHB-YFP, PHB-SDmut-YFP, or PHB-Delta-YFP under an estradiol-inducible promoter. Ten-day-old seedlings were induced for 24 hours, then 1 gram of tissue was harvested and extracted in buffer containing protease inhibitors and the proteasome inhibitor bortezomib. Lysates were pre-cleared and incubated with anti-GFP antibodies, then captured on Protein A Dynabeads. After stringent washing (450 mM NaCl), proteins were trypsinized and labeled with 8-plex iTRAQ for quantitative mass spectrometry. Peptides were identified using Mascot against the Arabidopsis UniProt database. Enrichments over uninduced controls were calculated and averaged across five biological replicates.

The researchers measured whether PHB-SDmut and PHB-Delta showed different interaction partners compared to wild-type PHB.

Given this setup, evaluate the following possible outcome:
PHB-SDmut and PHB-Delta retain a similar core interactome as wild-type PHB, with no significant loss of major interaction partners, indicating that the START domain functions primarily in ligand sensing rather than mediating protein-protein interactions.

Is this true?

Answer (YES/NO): YES